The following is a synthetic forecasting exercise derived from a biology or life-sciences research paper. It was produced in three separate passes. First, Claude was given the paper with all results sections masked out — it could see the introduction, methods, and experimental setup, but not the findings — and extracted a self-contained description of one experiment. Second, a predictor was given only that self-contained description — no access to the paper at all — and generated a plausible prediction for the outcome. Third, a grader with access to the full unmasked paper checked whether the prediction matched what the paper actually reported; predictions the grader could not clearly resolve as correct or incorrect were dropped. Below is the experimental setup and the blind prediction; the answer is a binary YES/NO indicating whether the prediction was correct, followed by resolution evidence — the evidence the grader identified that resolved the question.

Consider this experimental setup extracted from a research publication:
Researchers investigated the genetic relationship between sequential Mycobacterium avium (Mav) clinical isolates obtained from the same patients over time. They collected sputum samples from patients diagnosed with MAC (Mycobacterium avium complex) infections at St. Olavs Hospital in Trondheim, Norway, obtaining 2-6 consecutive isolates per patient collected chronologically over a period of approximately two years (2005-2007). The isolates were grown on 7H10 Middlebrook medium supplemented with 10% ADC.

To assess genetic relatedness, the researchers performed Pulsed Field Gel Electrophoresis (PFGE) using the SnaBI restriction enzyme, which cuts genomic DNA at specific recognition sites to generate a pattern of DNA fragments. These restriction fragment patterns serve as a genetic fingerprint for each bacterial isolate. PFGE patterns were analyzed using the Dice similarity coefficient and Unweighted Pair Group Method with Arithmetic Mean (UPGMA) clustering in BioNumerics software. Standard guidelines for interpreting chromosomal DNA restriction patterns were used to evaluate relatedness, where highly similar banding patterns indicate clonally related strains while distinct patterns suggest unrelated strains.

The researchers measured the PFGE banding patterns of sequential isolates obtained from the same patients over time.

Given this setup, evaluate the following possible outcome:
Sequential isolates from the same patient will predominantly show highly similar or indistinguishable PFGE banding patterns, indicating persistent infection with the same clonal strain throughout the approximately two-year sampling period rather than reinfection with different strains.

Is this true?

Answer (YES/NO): YES